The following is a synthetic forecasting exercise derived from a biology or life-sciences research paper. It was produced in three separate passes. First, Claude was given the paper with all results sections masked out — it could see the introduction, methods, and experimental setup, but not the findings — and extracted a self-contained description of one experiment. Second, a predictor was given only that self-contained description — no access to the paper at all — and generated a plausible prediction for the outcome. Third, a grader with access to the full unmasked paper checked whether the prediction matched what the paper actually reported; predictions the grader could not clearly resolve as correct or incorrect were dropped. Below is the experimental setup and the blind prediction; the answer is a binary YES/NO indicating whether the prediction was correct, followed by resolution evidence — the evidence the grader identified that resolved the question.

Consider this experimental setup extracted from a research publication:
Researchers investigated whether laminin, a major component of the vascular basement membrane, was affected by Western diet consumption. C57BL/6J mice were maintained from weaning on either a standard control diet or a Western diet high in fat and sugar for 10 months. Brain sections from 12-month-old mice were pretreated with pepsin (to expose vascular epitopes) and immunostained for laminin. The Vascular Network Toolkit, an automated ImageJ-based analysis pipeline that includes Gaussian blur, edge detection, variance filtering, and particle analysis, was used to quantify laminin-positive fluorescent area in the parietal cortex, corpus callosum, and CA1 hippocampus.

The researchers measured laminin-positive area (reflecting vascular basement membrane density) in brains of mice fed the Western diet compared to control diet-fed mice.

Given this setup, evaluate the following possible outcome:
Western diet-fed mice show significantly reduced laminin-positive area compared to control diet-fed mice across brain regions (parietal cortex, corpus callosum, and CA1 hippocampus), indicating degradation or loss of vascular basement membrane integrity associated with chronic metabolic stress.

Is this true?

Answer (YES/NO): YES